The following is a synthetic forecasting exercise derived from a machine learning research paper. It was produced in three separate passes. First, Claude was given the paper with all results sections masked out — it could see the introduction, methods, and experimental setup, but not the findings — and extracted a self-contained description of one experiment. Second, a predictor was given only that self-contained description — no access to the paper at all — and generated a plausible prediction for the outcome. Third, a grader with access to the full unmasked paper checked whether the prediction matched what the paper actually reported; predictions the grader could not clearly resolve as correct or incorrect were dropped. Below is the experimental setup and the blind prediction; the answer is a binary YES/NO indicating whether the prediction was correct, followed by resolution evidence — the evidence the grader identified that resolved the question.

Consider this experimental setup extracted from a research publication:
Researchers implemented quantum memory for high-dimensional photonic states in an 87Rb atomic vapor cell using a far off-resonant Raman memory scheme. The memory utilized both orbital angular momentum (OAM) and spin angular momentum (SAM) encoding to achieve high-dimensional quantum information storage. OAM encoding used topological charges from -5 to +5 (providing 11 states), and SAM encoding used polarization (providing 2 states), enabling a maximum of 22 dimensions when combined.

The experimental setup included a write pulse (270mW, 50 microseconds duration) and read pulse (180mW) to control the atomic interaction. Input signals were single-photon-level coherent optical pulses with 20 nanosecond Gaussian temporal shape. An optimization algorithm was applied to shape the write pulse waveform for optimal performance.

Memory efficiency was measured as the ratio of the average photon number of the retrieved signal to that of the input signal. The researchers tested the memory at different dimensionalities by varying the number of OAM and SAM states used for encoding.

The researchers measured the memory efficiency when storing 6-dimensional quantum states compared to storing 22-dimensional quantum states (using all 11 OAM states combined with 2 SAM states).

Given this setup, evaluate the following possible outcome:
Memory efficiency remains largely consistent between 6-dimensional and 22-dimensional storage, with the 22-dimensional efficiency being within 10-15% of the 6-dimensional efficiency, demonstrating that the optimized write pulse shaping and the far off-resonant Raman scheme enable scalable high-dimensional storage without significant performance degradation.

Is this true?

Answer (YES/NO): YES